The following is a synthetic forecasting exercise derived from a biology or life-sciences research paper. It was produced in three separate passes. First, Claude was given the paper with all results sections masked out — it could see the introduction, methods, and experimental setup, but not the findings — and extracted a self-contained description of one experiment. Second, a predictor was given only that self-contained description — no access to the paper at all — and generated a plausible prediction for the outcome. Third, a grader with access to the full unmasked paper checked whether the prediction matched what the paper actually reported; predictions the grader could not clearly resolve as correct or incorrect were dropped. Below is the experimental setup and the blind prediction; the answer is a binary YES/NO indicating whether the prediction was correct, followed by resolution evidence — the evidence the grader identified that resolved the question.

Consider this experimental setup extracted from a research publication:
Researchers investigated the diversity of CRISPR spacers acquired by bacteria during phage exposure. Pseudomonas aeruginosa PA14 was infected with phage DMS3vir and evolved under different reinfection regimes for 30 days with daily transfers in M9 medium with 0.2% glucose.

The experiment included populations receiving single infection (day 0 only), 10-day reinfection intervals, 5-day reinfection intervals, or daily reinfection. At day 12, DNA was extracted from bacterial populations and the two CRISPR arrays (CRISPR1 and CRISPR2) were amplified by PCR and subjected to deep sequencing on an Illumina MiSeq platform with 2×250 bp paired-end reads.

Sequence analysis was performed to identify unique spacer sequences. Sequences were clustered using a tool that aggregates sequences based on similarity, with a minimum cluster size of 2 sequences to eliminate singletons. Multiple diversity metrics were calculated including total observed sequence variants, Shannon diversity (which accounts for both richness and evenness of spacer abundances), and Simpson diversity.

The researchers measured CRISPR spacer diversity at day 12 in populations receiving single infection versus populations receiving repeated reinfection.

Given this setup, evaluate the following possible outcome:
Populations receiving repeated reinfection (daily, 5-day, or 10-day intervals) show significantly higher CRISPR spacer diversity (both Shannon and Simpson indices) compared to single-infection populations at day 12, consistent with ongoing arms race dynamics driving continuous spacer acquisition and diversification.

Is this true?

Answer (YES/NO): NO